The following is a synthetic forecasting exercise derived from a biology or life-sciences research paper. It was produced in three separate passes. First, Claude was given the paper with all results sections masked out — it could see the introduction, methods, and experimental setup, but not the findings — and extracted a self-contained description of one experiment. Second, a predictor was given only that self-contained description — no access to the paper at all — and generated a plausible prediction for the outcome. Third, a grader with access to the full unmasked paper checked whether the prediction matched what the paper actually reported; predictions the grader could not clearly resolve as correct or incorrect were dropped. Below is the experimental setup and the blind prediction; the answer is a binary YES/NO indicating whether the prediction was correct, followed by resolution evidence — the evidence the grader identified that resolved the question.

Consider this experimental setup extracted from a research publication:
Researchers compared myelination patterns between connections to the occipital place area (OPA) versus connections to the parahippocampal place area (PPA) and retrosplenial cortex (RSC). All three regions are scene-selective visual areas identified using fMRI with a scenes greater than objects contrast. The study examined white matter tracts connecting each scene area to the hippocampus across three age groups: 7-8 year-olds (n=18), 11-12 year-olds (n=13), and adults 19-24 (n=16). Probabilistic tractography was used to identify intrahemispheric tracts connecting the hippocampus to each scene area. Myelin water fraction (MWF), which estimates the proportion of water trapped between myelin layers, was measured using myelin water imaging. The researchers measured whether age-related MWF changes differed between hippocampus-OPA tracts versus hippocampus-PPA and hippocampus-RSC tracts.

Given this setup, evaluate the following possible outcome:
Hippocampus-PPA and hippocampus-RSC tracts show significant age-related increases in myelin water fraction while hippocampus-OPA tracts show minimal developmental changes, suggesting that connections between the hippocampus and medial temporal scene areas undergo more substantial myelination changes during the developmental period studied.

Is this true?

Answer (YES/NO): NO